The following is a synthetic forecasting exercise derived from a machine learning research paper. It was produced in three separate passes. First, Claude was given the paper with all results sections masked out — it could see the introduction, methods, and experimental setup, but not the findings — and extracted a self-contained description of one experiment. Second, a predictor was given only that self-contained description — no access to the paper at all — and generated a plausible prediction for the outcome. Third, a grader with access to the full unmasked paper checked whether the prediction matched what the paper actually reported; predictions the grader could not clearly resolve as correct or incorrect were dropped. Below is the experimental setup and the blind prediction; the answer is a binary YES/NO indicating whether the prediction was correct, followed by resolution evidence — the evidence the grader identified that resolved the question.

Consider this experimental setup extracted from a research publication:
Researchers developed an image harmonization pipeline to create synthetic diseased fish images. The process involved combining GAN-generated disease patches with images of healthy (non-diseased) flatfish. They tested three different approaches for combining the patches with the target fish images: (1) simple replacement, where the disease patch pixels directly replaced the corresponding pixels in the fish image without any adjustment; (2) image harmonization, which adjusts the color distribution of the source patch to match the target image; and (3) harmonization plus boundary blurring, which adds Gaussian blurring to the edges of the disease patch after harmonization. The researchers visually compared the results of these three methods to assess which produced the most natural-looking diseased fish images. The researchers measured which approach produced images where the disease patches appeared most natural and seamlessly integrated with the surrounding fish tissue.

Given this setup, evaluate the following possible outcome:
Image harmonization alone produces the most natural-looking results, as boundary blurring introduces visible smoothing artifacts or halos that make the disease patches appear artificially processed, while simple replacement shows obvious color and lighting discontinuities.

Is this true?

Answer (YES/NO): NO